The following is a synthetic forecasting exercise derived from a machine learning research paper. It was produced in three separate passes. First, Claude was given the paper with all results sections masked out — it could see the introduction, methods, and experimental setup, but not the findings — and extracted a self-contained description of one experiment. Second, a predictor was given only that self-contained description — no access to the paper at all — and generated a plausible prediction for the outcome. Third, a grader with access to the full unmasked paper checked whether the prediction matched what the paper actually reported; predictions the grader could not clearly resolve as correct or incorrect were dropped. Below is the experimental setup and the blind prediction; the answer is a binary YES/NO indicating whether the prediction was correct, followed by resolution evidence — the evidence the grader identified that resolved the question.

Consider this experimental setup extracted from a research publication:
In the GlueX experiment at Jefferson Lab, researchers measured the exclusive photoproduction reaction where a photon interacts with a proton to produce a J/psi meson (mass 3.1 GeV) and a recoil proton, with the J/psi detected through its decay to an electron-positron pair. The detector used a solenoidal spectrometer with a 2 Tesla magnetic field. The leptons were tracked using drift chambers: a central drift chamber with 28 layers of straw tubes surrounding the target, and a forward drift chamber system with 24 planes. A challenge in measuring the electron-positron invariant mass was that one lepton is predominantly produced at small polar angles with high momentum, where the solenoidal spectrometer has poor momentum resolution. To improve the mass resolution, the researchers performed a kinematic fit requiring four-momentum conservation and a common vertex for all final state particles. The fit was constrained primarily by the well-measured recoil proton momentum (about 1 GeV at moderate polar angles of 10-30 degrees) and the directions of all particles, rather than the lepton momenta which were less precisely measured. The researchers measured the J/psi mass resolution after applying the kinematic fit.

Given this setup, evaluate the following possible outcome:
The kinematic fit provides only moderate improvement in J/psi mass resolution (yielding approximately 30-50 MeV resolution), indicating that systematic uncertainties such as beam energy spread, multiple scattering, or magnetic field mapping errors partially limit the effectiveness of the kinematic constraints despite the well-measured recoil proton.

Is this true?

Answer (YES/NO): NO